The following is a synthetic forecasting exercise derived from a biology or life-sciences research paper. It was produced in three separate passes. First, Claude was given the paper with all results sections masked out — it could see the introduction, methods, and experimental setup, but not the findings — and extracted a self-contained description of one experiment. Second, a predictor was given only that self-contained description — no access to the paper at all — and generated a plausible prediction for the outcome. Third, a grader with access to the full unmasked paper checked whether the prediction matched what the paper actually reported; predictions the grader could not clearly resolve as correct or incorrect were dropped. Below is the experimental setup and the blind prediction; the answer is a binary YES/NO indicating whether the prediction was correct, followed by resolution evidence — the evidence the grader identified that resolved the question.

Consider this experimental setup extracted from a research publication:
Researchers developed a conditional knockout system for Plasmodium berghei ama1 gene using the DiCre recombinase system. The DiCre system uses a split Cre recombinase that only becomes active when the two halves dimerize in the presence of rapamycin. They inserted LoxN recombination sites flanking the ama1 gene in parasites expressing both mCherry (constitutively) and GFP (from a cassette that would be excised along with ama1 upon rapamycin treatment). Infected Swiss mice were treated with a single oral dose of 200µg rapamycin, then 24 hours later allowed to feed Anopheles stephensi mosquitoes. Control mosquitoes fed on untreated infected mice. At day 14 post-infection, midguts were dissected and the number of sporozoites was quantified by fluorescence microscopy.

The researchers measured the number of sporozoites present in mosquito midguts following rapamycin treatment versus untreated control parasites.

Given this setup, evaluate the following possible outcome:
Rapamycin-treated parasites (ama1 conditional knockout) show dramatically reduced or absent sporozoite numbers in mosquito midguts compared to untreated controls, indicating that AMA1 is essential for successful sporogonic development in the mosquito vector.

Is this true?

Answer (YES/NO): NO